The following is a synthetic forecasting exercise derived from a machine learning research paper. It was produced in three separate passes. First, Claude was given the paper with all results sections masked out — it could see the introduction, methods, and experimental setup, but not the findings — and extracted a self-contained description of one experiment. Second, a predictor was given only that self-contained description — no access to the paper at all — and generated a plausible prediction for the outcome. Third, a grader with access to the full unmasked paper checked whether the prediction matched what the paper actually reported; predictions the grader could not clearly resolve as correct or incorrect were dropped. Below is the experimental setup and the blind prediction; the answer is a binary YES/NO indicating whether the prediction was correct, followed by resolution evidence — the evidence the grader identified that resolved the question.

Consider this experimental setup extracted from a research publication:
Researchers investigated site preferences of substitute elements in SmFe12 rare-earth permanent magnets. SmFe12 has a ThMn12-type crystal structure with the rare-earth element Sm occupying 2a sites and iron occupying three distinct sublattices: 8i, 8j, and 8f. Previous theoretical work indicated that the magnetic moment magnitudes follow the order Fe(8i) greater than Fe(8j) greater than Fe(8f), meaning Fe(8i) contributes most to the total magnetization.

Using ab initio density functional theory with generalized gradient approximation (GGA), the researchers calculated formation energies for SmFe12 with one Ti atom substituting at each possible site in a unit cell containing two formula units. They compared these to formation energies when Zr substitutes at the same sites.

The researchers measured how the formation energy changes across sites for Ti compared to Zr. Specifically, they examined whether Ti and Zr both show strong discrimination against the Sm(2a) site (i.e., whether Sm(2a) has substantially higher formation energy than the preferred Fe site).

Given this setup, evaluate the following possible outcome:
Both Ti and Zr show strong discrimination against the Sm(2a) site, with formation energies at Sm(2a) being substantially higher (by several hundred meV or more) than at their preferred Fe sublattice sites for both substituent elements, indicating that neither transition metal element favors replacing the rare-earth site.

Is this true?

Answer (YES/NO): NO